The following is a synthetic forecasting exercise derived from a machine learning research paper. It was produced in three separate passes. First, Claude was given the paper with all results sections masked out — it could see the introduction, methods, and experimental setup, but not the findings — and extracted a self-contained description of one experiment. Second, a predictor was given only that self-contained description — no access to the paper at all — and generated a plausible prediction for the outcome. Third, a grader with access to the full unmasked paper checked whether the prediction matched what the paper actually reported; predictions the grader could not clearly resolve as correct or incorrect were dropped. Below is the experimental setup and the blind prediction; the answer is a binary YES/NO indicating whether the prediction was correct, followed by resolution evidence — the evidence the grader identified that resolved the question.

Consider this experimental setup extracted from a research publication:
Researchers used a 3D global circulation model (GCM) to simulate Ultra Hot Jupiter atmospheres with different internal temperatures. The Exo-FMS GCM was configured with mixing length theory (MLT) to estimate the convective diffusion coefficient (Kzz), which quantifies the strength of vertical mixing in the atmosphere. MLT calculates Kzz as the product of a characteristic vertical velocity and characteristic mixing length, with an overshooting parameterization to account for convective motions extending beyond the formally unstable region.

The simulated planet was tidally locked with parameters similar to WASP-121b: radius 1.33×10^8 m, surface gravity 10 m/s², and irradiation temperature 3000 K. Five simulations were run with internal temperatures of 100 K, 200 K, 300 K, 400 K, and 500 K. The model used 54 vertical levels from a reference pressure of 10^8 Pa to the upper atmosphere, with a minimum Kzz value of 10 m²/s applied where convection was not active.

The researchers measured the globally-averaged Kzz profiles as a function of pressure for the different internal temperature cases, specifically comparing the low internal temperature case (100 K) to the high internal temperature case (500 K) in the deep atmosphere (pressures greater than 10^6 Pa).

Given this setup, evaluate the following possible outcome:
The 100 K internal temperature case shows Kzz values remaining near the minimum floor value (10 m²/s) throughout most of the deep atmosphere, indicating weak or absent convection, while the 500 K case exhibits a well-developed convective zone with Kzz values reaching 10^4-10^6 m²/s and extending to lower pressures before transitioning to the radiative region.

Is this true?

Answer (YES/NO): NO